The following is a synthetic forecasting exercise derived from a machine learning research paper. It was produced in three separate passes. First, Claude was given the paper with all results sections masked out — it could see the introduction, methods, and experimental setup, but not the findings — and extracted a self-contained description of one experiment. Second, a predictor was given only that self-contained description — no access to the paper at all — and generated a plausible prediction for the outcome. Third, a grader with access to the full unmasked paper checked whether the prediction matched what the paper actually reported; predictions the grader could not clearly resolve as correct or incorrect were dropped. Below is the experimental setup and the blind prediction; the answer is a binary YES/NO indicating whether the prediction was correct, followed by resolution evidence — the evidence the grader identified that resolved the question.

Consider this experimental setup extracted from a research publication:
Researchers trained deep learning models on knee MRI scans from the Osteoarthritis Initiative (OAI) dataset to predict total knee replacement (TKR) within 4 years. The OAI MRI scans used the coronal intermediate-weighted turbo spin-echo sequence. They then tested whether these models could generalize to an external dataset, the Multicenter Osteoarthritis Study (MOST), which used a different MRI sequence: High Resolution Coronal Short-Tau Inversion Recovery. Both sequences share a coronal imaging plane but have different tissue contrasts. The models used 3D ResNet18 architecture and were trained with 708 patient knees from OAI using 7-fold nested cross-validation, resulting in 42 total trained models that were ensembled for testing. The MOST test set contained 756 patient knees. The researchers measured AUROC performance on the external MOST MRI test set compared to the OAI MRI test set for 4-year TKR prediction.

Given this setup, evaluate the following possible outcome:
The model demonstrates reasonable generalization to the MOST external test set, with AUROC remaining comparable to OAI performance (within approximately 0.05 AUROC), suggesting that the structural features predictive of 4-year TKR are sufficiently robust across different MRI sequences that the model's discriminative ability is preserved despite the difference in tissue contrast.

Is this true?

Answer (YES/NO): NO